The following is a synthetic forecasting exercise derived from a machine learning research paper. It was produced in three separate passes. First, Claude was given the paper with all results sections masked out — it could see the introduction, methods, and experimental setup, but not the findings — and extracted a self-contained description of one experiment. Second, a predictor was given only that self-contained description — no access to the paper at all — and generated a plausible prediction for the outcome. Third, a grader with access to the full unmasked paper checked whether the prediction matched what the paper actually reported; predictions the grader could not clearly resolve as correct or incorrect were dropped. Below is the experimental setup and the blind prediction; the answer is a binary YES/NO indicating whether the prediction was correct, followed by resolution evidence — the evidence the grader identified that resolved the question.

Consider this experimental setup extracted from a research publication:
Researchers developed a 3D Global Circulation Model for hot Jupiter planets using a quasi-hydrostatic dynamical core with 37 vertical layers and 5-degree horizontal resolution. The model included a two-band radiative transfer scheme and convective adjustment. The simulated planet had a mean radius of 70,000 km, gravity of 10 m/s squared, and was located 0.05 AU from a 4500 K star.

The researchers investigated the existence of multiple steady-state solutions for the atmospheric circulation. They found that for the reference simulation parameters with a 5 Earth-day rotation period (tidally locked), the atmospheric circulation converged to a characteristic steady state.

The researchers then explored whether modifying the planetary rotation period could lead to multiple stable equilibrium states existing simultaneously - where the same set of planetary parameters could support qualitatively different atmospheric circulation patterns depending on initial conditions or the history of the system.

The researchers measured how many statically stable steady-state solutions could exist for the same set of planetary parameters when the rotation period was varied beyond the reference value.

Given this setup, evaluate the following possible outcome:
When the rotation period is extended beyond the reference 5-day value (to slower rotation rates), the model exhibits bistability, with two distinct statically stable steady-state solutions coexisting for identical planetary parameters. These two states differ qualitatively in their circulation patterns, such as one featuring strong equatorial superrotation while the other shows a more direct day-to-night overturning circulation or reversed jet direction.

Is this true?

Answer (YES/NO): YES